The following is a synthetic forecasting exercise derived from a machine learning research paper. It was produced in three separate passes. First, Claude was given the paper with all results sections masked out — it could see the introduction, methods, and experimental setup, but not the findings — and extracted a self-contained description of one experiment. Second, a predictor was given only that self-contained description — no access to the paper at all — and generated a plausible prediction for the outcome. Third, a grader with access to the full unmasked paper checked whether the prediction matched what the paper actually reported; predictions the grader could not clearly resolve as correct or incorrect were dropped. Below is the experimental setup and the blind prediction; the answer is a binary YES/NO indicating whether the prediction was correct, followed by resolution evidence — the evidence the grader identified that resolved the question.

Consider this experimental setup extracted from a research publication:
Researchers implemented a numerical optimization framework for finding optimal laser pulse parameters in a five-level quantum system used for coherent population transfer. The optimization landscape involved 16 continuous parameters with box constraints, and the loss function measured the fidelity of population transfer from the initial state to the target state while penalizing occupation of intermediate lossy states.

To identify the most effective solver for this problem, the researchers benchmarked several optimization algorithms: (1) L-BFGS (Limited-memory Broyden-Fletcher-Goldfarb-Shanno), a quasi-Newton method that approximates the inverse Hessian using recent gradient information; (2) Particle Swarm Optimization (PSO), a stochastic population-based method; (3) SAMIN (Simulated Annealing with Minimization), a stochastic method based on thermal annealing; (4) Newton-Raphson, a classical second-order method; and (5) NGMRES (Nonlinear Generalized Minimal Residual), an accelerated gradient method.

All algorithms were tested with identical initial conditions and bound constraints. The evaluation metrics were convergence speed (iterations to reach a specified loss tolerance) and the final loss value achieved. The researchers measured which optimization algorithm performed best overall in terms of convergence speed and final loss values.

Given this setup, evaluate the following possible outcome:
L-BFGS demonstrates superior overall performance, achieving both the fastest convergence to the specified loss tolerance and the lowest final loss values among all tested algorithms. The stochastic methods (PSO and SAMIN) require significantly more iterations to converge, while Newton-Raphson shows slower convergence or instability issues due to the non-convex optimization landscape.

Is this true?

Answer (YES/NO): YES